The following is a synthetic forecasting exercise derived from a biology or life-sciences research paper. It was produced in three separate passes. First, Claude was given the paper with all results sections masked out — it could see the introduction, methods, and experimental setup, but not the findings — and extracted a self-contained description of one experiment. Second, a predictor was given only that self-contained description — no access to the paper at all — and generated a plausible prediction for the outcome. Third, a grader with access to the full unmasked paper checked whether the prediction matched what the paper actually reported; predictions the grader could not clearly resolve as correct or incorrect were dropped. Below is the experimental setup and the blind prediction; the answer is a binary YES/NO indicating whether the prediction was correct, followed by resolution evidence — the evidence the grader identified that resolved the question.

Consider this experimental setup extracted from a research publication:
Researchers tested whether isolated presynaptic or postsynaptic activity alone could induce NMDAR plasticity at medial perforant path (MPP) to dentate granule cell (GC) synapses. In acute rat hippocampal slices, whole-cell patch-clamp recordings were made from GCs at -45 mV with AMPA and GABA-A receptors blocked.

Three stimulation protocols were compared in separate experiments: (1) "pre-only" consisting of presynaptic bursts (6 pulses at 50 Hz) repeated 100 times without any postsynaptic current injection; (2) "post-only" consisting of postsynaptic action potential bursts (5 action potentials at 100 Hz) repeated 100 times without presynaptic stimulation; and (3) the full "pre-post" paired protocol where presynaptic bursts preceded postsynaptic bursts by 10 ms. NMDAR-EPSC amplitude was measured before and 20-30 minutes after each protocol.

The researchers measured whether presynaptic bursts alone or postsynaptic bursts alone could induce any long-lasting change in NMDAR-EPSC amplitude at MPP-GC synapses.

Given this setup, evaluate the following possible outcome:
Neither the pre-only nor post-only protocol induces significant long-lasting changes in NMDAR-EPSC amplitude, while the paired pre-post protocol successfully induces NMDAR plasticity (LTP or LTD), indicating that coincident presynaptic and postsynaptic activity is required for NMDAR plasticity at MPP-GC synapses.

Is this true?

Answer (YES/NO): YES